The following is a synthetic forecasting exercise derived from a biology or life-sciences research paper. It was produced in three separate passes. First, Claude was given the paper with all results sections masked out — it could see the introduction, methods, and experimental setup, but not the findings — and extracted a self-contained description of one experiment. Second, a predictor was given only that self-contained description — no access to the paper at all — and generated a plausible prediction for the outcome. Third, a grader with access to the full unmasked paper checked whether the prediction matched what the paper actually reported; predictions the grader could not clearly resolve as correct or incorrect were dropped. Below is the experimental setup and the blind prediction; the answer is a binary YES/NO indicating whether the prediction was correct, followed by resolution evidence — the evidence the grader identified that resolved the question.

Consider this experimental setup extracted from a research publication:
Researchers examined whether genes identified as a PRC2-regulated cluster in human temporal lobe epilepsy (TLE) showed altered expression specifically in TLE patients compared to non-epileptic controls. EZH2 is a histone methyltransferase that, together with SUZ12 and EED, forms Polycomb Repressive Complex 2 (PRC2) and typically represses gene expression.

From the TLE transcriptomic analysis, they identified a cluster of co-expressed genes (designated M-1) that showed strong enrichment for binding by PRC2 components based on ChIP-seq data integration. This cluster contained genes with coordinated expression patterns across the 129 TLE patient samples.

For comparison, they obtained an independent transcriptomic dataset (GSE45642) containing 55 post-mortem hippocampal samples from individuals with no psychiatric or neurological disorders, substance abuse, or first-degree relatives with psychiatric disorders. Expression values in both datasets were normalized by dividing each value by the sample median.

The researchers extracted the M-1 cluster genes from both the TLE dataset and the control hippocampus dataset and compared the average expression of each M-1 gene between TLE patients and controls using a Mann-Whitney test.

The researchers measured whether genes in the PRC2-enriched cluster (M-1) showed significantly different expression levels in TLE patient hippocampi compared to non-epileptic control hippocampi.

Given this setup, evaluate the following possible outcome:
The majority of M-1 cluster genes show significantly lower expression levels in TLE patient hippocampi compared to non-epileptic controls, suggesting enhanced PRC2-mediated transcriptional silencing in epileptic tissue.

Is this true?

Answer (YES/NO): YES